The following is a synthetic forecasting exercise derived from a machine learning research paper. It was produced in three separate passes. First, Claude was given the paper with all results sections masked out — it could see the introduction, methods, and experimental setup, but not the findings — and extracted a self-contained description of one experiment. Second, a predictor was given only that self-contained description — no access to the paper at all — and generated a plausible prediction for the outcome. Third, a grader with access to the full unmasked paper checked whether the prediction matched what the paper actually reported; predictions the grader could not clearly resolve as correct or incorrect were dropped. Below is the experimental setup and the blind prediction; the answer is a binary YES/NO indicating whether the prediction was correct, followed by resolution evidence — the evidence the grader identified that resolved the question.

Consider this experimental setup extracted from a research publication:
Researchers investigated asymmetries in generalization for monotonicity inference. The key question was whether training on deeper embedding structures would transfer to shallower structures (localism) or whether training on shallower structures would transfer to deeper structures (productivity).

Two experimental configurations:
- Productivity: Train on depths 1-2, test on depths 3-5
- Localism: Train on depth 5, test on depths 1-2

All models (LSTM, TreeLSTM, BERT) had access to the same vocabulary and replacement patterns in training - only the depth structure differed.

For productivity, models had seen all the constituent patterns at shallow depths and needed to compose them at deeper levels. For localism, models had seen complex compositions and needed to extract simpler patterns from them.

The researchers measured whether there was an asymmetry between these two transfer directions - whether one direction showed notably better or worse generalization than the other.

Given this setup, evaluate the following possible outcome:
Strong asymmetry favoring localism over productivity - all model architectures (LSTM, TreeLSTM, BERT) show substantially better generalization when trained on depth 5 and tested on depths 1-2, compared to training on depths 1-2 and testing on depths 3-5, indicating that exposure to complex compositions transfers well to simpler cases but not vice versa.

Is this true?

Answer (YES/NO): NO